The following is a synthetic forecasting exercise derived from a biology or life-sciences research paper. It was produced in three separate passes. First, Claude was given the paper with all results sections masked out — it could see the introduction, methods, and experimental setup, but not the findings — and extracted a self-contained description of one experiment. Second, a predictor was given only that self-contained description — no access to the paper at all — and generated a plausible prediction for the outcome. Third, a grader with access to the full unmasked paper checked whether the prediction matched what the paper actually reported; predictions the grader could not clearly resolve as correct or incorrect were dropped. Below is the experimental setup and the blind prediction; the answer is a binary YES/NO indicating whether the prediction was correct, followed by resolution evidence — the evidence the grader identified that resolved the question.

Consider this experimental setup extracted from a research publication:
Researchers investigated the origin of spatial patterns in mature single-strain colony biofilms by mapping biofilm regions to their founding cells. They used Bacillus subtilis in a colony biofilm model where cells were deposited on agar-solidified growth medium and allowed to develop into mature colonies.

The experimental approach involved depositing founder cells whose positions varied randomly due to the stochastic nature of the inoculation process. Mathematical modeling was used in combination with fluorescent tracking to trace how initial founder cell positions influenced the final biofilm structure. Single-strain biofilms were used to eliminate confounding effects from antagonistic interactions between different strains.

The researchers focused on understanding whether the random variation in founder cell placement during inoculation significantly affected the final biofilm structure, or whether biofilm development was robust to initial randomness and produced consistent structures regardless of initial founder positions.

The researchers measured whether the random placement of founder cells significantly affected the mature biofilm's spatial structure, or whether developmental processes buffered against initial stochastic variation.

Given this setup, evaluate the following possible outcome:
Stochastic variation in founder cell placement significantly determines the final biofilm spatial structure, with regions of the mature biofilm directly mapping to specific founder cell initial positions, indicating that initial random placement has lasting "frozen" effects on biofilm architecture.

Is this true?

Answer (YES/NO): YES